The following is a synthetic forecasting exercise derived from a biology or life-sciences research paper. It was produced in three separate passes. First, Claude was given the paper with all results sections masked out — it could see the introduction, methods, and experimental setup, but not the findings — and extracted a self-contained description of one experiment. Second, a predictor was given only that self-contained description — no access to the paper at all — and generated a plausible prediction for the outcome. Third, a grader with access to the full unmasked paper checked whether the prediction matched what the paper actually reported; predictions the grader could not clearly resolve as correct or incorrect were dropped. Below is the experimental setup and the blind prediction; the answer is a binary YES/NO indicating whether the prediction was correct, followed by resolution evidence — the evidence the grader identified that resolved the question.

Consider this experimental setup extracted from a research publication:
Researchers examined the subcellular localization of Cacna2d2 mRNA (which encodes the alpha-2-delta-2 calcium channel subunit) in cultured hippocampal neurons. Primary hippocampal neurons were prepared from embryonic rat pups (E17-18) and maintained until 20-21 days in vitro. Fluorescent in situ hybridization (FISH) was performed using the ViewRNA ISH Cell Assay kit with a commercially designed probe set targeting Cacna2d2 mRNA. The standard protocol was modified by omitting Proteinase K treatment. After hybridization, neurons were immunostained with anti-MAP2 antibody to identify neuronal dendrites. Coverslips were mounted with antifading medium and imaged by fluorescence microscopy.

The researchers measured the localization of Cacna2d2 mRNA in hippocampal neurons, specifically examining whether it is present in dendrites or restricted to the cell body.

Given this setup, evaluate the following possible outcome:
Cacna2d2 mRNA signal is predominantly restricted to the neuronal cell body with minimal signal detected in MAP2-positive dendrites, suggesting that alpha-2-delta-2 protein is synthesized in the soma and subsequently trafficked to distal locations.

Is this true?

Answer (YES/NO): NO